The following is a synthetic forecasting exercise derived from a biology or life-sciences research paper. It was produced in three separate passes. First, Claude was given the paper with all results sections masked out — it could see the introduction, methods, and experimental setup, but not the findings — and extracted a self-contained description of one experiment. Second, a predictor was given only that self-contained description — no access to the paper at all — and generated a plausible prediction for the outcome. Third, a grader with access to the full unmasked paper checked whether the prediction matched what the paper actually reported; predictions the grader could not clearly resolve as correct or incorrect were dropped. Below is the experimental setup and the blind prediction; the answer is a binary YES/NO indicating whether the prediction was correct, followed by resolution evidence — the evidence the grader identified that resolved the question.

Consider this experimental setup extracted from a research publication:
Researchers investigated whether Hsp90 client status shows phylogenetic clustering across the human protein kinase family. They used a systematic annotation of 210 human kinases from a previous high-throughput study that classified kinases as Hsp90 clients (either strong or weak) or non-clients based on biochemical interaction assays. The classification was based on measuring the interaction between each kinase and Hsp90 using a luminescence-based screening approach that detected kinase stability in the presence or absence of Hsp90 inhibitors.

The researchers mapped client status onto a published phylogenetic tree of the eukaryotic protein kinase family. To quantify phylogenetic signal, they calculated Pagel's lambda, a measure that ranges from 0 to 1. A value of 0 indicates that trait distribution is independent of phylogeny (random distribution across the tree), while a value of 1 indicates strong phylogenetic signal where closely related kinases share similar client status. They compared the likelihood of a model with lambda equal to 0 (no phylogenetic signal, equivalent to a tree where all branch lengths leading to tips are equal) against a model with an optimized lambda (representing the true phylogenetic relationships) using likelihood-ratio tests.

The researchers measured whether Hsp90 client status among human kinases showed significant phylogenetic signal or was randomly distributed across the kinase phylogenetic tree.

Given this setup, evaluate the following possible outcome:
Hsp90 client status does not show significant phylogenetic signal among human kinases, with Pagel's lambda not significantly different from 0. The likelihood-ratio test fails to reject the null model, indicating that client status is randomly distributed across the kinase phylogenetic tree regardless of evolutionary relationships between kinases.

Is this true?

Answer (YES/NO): NO